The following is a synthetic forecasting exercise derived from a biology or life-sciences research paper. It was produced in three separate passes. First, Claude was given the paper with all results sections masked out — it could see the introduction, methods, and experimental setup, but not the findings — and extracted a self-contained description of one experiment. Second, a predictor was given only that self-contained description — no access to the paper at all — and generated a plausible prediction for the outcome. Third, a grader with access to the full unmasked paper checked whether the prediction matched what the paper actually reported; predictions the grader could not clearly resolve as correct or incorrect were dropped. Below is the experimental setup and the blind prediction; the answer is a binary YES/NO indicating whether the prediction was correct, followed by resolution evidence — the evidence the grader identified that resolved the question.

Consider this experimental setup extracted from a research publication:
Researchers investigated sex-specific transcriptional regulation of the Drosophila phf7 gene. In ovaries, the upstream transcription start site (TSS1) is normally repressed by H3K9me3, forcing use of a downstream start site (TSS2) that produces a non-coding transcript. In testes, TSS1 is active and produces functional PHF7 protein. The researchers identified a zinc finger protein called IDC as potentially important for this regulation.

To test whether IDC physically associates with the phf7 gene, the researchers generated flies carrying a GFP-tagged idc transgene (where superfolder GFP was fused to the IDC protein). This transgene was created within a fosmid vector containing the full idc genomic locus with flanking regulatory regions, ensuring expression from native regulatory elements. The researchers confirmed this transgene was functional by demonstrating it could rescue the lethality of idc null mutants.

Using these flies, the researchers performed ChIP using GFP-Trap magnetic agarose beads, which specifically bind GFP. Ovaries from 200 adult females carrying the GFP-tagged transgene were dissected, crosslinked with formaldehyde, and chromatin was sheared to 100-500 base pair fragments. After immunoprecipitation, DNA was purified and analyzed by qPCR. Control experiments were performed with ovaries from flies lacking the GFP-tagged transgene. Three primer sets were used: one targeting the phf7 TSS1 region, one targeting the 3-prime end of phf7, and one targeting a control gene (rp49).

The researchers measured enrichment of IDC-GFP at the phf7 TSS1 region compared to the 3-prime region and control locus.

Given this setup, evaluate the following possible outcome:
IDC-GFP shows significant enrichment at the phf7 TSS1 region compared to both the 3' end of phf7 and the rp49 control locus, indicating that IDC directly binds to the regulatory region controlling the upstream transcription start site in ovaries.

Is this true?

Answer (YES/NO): YES